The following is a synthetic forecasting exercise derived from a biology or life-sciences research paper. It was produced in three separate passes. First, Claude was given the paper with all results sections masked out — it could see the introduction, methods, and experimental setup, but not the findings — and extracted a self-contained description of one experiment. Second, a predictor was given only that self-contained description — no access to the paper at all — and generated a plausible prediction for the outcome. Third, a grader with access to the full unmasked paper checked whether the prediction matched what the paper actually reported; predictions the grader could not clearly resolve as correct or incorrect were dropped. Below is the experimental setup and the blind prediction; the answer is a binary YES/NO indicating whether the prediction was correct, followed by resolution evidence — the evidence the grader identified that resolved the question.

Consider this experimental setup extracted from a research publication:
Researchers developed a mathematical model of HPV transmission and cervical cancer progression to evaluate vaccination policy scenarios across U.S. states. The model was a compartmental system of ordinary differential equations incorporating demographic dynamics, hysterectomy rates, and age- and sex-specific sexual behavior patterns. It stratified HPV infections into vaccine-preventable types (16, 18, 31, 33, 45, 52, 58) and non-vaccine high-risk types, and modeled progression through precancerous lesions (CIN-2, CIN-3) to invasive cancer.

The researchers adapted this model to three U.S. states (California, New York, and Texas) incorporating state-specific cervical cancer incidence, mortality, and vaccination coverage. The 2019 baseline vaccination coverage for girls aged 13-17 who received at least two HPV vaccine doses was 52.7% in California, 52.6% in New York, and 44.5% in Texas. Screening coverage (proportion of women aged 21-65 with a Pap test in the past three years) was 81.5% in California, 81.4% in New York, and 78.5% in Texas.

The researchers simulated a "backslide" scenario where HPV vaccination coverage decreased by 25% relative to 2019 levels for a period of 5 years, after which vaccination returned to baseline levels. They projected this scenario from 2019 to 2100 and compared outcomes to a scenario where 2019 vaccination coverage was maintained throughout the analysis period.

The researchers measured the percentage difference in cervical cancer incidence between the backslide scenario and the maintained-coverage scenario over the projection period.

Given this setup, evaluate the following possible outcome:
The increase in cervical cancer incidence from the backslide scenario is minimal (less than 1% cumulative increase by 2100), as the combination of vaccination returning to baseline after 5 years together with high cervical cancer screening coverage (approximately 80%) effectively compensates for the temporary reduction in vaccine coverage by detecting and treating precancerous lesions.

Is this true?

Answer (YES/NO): NO